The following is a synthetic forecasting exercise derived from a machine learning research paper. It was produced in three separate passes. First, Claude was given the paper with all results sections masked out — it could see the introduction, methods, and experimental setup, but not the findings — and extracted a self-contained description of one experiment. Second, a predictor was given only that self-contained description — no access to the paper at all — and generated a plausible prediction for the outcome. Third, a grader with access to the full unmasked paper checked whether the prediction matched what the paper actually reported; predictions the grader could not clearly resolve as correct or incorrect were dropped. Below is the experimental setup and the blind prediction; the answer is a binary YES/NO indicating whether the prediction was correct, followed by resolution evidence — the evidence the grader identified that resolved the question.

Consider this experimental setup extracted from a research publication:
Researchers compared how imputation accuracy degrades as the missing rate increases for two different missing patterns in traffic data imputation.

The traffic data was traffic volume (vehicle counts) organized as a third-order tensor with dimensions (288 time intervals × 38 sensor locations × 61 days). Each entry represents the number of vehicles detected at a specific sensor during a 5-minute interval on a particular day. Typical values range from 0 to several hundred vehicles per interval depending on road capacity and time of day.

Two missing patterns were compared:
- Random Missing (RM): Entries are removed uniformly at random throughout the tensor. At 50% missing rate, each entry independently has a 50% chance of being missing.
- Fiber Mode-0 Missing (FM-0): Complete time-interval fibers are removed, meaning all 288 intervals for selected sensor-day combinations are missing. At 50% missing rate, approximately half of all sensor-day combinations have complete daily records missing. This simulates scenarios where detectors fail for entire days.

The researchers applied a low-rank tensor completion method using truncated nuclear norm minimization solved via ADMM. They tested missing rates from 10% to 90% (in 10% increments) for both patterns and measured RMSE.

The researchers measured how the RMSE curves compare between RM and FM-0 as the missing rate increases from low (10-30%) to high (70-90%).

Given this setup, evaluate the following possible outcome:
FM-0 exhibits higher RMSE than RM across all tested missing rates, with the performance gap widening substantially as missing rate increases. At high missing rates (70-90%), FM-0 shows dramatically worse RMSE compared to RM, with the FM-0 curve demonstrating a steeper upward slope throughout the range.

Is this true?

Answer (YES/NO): YES